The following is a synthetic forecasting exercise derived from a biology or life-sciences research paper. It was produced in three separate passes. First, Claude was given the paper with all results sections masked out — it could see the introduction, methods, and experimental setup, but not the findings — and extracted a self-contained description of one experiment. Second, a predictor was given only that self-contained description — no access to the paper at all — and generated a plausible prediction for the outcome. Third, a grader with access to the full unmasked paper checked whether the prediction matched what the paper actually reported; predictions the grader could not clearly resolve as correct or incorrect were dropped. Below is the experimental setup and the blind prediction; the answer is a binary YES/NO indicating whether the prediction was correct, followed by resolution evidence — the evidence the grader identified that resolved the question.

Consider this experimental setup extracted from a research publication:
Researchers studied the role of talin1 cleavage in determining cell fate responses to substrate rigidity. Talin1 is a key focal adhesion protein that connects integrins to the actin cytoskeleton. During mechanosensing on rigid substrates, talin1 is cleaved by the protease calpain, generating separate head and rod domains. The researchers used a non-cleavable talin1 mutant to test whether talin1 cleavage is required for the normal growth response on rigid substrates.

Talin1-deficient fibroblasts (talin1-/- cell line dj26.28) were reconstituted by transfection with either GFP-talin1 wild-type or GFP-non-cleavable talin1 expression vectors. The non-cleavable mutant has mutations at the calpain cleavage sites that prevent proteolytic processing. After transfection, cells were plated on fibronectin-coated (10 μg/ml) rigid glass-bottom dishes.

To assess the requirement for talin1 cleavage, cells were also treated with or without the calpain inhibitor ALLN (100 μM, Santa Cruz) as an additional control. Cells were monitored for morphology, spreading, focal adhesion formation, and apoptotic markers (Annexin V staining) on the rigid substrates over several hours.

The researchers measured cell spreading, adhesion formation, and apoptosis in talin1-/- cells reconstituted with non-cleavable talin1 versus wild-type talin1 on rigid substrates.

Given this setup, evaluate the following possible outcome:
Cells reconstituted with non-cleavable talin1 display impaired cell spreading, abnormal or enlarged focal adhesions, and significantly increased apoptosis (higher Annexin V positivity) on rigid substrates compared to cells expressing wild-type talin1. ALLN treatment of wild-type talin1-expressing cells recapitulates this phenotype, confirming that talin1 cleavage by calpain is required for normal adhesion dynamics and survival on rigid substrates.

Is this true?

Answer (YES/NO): NO